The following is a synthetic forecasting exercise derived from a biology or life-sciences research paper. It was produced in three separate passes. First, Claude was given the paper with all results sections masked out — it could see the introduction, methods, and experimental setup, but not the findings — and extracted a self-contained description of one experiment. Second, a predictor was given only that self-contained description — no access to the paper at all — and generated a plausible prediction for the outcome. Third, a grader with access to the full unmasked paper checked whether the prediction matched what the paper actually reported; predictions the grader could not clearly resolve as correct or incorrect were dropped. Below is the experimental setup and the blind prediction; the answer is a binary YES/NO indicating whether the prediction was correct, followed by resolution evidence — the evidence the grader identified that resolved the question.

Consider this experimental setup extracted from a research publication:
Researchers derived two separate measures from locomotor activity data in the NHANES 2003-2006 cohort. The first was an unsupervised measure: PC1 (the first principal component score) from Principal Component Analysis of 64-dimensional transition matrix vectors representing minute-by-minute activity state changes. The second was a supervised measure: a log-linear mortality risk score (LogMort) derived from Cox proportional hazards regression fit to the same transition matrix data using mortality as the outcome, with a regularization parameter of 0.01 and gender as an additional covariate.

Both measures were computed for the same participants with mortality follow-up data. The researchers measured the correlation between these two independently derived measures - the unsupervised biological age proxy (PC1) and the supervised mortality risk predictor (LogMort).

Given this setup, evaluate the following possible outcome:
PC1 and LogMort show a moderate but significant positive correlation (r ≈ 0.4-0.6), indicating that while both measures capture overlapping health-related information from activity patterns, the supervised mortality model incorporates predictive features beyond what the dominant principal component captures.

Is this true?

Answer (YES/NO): NO